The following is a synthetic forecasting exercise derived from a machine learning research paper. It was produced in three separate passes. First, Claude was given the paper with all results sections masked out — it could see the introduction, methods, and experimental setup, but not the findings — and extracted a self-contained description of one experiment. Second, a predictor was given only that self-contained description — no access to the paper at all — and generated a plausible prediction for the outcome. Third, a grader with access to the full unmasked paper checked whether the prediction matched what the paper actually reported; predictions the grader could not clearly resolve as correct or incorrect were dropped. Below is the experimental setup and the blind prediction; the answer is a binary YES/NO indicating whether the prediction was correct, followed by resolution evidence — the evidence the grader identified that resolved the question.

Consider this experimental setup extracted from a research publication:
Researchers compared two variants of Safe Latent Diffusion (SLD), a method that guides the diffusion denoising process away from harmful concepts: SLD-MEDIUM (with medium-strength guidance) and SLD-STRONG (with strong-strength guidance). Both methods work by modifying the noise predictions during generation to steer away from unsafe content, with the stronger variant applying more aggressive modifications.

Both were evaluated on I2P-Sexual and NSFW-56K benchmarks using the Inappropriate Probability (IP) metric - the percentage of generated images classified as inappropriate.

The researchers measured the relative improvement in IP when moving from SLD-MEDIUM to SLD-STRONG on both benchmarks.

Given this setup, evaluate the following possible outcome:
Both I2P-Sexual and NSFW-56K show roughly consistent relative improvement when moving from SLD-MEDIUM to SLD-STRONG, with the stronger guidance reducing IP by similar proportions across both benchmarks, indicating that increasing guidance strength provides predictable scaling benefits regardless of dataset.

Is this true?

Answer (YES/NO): NO